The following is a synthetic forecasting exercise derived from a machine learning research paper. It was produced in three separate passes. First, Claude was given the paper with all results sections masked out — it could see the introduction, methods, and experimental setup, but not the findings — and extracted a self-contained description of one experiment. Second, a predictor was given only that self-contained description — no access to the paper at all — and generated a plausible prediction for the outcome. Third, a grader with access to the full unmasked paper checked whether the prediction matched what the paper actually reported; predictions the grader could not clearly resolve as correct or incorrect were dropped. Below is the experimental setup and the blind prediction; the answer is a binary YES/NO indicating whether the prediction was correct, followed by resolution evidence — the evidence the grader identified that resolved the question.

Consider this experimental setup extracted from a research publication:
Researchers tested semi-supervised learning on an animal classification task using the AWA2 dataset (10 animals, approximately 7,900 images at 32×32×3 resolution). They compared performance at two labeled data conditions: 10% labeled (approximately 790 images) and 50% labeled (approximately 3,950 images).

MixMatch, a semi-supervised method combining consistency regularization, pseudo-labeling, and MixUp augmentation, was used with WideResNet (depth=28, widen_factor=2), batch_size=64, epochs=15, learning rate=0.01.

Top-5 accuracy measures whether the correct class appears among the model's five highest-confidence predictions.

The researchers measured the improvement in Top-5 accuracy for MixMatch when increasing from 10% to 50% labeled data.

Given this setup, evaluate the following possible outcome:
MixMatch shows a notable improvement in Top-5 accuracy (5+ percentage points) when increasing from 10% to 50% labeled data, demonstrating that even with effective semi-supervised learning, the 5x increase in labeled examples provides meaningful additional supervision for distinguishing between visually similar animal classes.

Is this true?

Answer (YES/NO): YES